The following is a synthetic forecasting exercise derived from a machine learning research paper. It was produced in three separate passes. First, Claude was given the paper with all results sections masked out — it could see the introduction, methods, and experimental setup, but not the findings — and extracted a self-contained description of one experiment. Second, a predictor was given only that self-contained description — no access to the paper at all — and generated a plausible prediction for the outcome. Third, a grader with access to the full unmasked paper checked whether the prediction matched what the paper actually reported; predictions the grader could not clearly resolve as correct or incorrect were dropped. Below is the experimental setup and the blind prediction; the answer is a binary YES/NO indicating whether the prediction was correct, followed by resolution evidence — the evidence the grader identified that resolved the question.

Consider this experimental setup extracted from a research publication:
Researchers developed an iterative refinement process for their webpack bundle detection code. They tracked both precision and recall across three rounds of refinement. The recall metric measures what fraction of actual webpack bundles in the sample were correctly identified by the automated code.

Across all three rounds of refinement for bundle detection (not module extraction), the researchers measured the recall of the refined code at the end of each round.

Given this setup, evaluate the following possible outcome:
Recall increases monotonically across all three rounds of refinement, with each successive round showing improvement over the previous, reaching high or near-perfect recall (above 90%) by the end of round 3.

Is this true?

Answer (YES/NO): NO